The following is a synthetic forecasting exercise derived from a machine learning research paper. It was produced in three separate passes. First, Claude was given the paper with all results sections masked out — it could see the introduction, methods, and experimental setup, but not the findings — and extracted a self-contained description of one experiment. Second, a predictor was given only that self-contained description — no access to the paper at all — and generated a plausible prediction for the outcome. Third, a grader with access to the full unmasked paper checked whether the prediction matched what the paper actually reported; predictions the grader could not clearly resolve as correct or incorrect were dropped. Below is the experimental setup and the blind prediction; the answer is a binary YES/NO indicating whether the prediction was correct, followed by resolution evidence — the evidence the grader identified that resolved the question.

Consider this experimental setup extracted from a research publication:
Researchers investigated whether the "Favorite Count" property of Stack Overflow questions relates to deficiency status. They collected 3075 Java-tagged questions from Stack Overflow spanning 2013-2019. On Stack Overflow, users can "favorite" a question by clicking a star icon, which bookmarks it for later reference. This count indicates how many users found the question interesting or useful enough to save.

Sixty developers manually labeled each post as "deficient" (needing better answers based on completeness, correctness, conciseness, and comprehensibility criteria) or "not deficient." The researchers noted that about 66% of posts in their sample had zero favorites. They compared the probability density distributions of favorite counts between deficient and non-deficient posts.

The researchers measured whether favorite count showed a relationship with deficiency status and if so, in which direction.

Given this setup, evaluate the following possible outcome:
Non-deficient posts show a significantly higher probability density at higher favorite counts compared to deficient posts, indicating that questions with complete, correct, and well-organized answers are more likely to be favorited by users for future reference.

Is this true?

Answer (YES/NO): NO